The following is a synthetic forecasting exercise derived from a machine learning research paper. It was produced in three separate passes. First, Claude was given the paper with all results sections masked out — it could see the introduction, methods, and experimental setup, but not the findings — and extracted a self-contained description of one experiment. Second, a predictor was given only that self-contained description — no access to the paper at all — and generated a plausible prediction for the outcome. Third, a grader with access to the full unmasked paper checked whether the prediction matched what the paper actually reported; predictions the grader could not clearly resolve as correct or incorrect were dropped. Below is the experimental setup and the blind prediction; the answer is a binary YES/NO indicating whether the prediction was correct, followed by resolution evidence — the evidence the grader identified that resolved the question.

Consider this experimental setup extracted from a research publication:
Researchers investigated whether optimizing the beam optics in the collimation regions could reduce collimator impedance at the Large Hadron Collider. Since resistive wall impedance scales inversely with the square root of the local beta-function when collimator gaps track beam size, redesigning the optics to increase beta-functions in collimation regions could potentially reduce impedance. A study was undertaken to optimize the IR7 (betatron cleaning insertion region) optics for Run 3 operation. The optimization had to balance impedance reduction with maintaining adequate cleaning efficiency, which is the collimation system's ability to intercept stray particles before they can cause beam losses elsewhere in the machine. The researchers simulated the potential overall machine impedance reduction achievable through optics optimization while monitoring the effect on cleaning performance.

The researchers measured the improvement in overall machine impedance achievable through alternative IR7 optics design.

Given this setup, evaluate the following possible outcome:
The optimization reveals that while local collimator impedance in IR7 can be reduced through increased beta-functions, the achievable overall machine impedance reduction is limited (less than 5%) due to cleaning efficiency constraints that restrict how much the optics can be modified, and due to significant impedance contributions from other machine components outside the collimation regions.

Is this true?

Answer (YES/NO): NO